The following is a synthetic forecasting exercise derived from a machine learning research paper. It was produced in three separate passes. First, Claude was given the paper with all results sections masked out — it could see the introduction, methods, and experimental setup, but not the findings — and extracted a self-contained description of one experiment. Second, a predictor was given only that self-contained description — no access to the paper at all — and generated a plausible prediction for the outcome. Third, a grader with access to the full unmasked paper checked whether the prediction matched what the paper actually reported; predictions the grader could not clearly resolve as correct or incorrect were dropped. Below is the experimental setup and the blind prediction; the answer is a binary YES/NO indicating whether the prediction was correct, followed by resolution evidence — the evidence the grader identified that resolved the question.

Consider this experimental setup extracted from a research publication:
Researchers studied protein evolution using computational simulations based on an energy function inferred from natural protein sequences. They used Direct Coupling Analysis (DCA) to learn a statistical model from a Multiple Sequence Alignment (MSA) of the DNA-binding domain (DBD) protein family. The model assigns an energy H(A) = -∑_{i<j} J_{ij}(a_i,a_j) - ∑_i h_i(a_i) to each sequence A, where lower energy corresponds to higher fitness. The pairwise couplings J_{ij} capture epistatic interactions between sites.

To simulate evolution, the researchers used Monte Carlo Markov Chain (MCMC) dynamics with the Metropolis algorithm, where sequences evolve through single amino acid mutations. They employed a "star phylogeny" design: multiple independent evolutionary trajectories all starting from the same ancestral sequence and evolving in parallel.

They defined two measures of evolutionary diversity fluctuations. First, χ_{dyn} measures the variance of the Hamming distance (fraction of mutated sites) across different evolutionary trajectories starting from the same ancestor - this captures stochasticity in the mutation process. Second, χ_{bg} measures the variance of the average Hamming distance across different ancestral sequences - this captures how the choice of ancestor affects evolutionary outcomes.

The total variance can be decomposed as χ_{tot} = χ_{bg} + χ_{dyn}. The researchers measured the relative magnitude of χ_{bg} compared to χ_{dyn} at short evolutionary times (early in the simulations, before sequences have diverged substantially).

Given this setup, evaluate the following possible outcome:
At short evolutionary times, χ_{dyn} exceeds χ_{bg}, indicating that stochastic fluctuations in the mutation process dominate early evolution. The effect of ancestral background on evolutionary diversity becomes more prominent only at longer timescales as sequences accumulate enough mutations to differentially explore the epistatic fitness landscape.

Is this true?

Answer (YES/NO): NO